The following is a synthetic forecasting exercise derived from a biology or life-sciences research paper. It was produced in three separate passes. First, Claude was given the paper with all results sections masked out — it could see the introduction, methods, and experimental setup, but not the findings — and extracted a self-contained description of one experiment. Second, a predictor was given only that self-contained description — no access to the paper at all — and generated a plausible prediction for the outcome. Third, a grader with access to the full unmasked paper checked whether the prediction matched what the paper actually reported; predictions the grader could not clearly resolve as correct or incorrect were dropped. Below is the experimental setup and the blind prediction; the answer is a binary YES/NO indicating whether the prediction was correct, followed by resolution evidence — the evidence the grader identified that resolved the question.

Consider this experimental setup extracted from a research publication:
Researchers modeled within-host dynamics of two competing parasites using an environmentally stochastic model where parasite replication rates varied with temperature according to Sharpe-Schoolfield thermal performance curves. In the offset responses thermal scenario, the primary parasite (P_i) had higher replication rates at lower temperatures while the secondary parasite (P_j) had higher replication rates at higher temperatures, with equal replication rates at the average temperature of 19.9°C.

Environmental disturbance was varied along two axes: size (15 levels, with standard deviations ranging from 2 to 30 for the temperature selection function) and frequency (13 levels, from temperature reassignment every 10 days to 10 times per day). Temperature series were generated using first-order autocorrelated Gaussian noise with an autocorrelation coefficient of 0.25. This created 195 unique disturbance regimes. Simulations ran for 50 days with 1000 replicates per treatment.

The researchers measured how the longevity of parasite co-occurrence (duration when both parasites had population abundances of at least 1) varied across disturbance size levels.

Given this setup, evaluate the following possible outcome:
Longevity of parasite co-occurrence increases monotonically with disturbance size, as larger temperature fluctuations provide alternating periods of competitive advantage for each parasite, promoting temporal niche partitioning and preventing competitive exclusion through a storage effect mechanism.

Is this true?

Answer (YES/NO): NO